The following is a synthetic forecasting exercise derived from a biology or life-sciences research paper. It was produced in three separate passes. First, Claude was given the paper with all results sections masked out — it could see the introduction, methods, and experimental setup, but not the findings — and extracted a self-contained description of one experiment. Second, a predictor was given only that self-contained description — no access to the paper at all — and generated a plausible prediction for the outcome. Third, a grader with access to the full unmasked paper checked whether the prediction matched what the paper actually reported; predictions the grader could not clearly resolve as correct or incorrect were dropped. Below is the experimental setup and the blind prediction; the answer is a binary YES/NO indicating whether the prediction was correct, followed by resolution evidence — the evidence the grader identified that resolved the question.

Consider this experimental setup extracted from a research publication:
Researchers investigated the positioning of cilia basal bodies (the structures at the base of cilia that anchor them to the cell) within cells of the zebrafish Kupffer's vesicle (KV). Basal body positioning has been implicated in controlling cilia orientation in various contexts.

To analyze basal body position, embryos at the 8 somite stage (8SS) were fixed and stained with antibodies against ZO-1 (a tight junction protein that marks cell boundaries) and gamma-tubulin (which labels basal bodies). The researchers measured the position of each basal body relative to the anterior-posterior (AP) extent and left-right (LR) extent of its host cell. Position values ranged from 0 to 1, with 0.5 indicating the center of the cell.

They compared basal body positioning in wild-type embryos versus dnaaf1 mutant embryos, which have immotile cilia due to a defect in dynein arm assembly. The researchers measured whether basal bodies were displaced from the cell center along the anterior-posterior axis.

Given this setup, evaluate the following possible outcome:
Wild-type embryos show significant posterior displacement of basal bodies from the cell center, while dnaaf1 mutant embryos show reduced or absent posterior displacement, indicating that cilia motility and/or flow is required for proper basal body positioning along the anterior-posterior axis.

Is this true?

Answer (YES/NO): YES